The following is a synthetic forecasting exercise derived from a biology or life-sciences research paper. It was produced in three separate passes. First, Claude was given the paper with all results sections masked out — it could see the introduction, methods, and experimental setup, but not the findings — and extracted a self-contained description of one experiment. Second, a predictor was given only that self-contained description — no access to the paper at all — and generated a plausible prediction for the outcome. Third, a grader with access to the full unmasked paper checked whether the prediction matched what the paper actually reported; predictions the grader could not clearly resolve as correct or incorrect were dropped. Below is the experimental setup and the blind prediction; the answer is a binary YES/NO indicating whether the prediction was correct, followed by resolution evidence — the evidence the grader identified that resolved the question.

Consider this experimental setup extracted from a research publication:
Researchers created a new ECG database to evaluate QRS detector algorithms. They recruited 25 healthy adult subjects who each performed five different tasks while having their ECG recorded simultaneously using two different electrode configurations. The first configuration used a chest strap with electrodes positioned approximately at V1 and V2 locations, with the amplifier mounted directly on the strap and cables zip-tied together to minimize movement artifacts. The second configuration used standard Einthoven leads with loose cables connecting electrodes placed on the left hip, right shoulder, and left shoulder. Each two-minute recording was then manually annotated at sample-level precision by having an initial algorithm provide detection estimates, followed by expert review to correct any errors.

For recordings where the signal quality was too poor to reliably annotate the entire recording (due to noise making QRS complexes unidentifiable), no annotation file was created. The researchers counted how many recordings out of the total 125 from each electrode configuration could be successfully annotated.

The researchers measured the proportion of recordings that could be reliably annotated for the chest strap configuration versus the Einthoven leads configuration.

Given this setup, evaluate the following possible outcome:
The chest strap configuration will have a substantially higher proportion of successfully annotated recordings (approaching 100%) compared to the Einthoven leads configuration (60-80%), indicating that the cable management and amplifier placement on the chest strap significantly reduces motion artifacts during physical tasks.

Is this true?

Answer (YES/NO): NO